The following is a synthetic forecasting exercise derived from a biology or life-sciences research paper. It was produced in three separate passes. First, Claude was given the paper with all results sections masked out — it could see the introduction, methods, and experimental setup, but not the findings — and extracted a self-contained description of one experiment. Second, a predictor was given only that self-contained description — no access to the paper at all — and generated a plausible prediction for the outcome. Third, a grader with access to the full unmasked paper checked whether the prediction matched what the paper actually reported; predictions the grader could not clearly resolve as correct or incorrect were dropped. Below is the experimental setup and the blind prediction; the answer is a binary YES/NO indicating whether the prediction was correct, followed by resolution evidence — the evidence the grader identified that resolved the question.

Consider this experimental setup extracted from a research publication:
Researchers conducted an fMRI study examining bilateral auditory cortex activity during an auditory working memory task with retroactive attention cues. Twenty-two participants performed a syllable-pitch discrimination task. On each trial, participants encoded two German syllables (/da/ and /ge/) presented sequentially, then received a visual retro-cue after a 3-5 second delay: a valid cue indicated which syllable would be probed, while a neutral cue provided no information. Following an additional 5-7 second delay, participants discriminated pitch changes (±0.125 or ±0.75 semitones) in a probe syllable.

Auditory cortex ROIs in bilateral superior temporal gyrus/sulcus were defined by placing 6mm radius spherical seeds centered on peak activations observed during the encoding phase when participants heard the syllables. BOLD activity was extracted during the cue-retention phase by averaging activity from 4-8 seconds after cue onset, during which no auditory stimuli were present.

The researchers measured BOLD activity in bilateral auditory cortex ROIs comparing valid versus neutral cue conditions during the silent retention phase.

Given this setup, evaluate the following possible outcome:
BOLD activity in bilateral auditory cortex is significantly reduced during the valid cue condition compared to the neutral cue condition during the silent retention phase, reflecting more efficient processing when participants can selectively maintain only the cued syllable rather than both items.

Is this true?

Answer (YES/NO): NO